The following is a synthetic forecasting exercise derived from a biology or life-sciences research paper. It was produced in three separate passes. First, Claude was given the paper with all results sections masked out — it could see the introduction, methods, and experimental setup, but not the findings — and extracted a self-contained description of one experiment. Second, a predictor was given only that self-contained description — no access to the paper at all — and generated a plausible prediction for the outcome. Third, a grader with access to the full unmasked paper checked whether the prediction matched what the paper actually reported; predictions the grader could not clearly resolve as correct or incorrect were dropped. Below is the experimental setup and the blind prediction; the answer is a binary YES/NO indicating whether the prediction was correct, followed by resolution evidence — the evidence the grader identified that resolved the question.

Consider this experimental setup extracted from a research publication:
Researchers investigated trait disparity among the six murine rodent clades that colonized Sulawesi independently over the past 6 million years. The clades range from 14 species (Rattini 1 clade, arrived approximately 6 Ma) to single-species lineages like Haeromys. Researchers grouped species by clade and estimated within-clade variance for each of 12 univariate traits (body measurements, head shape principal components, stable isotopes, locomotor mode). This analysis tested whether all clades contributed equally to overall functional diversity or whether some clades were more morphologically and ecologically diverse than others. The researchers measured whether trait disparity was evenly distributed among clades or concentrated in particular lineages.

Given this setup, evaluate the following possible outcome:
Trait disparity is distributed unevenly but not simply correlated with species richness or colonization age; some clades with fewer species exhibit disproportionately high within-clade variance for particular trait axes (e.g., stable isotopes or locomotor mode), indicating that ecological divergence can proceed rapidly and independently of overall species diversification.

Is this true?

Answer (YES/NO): YES